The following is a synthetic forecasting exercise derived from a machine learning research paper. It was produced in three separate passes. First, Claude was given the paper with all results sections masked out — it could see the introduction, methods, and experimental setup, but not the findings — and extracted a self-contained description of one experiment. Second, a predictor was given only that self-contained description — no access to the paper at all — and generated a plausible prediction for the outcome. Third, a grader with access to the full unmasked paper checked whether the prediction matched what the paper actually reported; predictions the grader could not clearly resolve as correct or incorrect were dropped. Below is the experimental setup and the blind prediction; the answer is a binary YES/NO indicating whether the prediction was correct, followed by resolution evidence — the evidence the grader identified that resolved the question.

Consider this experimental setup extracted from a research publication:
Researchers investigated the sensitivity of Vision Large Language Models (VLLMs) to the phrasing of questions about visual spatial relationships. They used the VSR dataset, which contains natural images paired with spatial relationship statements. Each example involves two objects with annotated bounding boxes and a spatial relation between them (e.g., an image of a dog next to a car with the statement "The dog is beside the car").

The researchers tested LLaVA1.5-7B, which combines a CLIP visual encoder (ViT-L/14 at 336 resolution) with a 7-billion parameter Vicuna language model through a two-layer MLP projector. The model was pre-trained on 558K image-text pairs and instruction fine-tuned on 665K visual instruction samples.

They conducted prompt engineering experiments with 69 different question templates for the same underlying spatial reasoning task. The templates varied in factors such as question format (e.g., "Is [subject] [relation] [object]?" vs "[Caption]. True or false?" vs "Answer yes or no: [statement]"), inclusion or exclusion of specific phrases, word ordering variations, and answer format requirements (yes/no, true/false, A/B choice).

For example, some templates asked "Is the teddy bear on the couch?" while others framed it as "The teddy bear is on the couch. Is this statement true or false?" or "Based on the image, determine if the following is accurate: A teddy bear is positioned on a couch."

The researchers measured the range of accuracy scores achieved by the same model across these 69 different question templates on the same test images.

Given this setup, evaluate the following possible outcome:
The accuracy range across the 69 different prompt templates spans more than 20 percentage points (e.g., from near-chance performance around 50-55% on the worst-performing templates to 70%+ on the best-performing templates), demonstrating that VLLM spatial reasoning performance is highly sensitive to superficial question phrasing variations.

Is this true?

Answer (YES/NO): NO